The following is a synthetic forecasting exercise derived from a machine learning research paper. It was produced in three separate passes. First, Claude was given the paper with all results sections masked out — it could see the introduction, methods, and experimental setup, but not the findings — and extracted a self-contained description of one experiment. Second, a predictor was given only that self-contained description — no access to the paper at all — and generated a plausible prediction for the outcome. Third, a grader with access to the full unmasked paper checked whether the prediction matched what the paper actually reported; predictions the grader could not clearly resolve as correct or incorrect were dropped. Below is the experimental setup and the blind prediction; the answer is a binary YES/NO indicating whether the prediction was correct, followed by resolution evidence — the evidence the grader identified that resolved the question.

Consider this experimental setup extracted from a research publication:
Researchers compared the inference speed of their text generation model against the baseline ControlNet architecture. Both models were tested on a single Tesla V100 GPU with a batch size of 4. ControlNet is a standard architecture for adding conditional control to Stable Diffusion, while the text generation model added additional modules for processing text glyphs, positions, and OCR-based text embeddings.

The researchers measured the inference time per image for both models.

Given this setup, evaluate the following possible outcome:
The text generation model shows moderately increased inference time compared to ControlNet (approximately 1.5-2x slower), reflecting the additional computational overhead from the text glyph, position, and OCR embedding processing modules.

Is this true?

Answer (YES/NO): NO